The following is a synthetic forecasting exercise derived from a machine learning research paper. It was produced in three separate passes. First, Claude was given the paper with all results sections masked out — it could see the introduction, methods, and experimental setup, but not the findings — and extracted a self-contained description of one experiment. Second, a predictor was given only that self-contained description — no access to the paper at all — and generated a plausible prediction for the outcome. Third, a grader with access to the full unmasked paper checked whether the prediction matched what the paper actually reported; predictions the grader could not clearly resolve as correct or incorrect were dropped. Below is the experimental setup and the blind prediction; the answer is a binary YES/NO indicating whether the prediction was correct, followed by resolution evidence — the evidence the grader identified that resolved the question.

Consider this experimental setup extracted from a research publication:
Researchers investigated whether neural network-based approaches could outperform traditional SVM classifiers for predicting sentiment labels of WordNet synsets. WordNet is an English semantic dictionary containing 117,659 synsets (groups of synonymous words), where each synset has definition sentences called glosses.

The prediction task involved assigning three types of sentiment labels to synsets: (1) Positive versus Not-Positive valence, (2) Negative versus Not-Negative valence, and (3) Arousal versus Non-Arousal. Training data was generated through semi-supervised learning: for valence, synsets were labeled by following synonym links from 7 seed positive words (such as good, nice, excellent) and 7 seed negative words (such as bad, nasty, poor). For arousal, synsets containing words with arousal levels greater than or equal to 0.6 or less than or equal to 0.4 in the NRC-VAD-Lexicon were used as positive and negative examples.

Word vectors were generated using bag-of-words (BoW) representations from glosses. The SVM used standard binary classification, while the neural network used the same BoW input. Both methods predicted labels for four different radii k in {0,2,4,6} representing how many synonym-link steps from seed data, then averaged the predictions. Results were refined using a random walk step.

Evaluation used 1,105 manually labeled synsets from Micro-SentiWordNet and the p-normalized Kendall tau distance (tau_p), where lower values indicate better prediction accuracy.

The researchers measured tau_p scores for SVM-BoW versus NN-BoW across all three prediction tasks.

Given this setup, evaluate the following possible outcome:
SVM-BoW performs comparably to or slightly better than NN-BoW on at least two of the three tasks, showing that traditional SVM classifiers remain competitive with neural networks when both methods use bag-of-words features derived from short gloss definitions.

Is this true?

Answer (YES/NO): NO